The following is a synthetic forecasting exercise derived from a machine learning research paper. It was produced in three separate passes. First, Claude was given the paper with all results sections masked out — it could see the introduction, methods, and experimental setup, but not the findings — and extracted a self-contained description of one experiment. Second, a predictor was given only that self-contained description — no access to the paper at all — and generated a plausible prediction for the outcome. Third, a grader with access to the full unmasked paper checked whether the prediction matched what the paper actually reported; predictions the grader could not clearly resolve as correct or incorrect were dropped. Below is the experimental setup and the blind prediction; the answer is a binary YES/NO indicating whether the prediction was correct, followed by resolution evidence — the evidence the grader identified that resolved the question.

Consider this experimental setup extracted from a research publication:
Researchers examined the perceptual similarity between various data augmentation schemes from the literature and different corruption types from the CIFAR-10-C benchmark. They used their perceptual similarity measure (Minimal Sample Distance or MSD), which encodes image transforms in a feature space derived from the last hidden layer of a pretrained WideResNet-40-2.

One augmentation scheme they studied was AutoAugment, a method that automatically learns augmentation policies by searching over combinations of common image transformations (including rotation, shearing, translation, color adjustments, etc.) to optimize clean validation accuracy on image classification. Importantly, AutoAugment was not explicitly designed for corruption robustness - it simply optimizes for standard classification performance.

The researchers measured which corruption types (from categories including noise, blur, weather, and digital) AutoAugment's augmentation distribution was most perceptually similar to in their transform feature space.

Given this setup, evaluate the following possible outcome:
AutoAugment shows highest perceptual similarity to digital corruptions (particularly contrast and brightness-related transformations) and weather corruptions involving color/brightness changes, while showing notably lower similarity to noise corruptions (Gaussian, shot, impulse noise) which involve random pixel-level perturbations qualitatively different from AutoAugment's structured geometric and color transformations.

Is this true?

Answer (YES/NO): NO